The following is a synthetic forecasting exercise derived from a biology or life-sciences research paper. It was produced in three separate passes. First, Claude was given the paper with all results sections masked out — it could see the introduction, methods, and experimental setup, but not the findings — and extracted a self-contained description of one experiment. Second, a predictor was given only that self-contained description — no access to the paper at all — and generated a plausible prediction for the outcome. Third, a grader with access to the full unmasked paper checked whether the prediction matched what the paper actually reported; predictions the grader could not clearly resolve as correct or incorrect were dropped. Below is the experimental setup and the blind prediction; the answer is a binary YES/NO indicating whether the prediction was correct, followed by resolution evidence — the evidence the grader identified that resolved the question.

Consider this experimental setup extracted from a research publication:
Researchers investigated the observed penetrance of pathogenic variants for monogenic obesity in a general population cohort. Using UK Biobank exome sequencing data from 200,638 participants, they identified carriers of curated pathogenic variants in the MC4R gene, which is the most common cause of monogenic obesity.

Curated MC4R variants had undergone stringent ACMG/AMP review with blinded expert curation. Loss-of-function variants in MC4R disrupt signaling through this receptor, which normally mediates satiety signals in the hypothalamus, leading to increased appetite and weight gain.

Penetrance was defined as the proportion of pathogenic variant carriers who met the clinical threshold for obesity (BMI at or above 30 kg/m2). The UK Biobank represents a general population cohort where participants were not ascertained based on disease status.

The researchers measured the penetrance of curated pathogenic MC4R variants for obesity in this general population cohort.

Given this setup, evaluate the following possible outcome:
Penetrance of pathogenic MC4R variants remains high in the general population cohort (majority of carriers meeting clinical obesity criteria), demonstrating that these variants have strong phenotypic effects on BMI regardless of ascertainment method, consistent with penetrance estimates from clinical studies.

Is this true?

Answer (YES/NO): NO